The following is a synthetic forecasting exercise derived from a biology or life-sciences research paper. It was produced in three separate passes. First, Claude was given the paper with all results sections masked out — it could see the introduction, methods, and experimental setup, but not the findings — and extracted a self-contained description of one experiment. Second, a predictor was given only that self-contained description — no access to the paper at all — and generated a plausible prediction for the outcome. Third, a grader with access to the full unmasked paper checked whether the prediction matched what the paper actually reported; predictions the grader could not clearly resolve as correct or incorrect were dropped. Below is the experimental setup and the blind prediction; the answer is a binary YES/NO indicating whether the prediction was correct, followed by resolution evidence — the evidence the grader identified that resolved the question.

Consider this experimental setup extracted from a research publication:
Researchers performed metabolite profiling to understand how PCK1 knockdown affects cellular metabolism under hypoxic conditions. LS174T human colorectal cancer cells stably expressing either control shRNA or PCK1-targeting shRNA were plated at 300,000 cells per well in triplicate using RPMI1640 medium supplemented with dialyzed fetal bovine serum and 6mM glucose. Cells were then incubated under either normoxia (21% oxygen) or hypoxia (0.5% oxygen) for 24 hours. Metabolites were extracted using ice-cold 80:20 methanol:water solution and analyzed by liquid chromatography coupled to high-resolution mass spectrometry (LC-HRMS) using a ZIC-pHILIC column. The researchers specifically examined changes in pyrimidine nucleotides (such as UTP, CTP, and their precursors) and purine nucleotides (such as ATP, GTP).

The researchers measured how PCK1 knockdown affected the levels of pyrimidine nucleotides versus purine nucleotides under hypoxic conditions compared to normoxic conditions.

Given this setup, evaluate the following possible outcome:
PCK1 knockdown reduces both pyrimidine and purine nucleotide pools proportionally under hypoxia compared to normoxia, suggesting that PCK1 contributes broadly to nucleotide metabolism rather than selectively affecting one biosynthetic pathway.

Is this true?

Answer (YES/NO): YES